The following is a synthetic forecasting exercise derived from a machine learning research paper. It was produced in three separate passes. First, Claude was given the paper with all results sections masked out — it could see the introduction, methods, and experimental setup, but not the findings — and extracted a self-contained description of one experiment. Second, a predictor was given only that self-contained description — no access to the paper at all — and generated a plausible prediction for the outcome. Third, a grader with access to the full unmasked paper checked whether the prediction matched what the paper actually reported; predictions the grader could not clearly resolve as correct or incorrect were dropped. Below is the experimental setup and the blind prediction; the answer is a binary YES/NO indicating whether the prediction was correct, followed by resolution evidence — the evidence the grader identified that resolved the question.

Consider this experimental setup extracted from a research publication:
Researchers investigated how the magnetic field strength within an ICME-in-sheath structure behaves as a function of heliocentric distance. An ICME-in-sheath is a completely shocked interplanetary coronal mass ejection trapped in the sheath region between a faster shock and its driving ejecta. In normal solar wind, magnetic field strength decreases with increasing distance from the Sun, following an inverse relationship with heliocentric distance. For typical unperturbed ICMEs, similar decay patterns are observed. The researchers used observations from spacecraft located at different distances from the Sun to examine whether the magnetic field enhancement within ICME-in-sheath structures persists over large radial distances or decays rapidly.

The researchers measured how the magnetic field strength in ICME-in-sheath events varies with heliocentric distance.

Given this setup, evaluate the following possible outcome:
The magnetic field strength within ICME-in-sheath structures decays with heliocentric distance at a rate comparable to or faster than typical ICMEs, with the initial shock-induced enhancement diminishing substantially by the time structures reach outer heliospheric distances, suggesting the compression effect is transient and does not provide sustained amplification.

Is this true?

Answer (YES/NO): NO